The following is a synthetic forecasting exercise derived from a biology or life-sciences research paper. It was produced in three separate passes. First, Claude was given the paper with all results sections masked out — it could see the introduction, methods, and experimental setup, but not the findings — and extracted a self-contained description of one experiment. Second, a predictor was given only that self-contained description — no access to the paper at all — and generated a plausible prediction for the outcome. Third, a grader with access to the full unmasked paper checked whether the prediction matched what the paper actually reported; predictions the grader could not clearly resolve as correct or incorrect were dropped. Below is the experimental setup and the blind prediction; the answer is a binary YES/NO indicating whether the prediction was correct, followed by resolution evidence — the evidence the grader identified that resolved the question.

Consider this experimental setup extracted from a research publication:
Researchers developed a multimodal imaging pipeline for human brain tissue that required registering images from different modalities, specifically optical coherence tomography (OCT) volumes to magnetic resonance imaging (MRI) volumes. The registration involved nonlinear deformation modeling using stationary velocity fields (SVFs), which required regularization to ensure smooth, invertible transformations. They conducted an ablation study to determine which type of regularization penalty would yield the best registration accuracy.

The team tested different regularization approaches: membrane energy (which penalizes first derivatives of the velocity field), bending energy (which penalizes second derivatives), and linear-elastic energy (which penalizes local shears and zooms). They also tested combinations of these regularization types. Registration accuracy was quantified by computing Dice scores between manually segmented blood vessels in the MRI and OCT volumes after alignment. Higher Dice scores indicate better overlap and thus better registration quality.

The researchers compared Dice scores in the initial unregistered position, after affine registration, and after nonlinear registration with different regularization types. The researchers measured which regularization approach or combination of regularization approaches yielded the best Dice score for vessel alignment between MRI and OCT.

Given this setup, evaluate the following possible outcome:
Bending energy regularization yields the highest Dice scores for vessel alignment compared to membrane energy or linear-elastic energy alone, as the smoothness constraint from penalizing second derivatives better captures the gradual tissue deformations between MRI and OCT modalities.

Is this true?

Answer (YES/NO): NO